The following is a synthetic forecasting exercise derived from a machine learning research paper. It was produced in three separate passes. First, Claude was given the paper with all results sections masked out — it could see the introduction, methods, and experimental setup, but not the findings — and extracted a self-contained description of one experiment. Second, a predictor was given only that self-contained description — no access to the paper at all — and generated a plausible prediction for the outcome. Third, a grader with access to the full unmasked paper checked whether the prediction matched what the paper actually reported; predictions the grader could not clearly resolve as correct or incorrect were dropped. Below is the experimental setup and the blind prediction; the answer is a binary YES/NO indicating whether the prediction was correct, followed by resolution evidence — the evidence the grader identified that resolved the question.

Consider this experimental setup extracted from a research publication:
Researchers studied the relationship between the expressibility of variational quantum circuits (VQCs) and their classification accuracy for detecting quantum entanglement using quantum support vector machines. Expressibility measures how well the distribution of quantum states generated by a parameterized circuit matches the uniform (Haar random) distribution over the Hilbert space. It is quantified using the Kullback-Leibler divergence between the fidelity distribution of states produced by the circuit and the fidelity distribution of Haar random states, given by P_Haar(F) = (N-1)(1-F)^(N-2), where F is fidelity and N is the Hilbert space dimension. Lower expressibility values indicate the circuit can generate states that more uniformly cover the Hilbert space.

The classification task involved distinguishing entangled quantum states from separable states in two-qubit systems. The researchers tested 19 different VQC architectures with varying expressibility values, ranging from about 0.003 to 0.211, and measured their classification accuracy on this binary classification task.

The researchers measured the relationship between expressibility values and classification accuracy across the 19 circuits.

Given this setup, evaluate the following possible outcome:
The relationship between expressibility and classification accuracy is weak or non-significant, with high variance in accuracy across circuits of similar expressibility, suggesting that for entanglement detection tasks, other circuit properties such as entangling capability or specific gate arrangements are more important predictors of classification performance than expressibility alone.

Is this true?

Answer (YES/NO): NO